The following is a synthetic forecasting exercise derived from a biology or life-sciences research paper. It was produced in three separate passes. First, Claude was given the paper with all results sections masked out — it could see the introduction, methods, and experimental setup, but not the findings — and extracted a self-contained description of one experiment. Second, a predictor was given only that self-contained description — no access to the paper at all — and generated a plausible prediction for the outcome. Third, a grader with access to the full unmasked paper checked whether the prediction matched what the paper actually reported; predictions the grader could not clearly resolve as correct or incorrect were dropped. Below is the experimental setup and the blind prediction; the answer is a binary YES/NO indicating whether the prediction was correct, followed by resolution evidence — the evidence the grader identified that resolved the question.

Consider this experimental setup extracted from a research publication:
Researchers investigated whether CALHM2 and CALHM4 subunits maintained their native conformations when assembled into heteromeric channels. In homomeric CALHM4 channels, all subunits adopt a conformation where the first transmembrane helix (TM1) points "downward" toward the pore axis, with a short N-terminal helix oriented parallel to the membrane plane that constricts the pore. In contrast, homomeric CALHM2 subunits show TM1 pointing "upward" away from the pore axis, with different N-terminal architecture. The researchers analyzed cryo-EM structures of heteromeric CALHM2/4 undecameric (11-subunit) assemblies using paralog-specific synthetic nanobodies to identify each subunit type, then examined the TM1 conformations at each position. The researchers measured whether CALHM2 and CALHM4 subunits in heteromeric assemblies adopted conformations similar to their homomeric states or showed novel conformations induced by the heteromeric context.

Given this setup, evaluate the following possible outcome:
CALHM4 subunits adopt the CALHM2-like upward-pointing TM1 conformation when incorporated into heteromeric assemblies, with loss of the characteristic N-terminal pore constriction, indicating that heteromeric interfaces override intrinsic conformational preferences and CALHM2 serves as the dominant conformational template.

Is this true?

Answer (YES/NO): NO